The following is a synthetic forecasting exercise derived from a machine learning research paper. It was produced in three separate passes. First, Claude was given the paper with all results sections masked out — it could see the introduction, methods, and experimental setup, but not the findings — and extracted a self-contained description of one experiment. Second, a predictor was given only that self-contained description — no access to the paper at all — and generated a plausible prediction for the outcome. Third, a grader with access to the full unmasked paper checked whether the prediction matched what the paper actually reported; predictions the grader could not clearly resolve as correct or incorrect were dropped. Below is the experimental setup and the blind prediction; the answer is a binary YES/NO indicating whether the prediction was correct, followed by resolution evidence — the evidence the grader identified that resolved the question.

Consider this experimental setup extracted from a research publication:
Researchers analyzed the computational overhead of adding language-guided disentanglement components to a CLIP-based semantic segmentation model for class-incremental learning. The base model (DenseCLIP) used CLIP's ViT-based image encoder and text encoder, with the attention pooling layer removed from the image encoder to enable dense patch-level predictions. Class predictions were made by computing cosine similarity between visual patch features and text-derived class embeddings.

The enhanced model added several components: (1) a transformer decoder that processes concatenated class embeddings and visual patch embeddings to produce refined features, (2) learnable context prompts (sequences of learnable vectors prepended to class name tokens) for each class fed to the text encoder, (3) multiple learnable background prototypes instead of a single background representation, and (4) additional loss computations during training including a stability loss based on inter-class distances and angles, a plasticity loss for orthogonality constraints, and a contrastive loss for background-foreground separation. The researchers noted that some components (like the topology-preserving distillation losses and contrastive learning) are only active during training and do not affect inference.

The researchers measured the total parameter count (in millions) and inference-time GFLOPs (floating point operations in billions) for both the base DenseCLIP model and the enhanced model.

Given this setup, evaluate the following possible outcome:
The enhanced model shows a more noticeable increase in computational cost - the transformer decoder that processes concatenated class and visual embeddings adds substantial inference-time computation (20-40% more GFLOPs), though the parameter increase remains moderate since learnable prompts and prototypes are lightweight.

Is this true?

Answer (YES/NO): NO